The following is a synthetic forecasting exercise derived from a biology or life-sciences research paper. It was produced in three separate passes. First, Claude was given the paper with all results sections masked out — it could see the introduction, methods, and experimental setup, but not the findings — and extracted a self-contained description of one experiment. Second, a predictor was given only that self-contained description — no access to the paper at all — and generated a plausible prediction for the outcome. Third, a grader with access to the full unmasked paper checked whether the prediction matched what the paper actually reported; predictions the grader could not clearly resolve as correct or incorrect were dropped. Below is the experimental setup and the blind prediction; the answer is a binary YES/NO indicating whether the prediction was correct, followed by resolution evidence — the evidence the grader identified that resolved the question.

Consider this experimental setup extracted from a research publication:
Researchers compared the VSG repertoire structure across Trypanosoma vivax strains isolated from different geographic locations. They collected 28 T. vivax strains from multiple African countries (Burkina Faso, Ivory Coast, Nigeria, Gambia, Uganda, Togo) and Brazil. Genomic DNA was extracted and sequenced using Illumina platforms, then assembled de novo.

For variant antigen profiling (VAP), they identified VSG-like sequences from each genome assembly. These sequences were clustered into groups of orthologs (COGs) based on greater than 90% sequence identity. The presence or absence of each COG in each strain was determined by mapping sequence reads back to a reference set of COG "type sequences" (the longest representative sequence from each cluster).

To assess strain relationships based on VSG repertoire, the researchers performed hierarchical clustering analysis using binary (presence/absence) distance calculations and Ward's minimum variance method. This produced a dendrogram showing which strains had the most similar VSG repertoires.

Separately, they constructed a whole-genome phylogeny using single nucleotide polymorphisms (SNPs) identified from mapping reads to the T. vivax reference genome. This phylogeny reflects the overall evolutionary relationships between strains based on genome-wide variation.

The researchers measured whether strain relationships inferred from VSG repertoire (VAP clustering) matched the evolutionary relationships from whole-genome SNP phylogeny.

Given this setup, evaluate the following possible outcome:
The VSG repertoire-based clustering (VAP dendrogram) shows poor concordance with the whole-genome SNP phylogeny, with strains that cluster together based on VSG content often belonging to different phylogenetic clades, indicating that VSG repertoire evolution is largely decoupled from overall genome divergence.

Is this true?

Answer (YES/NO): NO